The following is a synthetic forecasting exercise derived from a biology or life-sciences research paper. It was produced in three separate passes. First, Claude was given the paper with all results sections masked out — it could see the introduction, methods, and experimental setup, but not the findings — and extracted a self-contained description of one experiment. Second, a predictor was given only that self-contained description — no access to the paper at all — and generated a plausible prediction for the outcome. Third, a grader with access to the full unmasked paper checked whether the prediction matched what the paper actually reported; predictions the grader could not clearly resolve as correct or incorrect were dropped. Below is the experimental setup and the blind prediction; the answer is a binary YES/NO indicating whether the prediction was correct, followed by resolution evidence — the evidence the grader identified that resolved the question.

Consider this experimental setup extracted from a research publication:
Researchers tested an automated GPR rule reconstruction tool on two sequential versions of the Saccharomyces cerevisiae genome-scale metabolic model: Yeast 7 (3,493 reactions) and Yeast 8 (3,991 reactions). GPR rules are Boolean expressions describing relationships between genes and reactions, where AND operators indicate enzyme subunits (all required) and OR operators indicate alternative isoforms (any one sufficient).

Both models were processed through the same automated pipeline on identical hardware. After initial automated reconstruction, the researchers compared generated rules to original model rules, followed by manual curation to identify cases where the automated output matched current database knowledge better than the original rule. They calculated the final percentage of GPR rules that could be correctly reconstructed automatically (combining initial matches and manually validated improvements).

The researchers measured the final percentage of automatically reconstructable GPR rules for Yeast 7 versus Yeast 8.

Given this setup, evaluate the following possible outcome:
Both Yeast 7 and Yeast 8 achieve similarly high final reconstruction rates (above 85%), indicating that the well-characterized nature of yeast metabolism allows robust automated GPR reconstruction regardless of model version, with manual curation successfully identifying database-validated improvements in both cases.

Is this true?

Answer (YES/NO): NO